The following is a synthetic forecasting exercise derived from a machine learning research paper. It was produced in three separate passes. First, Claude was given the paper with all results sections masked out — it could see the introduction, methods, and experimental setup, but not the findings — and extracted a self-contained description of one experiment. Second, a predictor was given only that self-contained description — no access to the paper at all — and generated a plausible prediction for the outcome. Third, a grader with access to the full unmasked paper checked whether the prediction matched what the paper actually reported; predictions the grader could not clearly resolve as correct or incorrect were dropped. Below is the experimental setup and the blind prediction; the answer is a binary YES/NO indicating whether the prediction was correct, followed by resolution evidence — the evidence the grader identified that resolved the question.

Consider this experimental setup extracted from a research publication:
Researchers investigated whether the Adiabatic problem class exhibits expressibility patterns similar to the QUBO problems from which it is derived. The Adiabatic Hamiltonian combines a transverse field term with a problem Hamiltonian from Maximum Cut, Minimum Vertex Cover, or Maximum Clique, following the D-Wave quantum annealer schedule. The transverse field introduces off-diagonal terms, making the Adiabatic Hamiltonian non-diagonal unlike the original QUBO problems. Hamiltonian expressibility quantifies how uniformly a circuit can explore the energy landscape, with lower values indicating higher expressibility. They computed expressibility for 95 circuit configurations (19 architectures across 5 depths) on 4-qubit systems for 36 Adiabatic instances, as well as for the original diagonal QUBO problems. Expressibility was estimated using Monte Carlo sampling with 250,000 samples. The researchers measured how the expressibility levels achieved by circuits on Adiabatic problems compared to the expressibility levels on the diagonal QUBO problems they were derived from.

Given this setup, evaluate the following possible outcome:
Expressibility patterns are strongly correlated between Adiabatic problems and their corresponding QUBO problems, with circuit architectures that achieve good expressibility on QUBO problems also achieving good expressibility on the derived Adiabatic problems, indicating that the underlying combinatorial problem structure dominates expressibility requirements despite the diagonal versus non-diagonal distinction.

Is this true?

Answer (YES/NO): NO